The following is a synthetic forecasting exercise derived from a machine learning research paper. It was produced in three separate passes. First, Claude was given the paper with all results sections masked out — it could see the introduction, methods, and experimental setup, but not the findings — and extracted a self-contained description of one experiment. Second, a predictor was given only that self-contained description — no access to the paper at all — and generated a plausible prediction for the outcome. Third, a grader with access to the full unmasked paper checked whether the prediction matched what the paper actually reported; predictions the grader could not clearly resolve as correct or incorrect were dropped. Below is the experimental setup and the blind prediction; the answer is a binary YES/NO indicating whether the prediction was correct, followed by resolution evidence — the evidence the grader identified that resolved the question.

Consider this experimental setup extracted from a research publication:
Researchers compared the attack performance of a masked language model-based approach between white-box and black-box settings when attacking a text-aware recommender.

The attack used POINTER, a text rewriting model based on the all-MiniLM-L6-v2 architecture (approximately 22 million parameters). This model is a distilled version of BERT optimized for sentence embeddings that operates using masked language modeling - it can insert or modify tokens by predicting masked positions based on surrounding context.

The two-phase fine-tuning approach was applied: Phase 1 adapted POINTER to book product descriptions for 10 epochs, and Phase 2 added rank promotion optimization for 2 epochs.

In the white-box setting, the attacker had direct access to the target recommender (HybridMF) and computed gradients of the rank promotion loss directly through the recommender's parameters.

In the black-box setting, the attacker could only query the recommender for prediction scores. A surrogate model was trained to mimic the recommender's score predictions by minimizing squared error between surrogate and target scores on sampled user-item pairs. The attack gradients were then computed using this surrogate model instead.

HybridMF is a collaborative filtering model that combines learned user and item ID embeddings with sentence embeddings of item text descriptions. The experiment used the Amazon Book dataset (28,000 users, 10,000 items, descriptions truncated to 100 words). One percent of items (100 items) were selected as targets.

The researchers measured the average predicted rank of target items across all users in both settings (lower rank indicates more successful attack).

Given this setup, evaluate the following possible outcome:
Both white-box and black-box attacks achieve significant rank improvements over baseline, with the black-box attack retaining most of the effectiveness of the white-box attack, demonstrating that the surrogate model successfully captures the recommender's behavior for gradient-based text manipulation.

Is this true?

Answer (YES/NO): NO